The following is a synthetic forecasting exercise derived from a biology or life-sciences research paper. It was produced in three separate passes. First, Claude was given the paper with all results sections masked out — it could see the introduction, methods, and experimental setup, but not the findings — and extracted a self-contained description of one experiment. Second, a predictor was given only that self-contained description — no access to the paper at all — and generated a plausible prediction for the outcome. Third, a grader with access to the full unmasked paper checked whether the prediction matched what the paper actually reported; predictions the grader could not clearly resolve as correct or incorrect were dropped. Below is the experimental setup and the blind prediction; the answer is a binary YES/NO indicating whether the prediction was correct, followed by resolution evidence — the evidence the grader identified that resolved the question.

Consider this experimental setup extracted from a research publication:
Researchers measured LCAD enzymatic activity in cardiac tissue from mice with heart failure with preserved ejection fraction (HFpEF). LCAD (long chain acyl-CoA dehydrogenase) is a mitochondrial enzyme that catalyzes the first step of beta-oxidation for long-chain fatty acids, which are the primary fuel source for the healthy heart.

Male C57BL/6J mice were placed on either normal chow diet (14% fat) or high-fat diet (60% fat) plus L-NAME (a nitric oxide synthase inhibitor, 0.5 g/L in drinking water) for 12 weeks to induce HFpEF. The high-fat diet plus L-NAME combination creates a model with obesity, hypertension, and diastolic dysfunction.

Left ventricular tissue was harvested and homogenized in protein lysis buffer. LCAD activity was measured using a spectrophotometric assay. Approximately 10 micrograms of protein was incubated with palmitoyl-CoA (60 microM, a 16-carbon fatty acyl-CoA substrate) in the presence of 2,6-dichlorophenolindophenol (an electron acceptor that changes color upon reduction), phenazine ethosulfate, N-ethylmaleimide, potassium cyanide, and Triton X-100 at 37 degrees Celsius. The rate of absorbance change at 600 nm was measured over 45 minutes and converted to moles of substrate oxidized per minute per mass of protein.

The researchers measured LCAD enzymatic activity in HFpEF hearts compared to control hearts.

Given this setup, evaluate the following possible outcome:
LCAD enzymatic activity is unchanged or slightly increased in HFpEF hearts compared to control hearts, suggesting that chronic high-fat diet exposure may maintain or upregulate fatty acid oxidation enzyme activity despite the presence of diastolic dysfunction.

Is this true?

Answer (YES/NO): NO